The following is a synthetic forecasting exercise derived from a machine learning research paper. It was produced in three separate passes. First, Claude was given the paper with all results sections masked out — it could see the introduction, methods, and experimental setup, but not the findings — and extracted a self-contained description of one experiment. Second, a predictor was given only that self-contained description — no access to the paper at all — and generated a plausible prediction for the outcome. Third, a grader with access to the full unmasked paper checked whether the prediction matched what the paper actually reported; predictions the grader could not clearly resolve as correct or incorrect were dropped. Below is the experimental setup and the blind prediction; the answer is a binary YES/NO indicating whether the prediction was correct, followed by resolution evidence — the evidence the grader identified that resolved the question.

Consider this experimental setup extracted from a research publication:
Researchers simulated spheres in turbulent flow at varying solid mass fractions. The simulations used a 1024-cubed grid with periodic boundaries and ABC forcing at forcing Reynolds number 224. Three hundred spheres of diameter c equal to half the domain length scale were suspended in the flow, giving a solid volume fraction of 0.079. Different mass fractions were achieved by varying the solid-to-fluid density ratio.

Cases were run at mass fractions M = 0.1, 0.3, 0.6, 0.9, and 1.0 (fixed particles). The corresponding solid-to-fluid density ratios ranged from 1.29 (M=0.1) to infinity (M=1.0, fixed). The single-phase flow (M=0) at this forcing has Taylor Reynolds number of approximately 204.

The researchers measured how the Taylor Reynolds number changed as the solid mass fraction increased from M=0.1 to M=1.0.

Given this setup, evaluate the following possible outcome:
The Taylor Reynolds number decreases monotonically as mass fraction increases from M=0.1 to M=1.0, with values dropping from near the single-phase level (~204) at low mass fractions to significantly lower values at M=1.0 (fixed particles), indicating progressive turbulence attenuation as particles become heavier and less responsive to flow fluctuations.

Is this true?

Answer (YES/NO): NO